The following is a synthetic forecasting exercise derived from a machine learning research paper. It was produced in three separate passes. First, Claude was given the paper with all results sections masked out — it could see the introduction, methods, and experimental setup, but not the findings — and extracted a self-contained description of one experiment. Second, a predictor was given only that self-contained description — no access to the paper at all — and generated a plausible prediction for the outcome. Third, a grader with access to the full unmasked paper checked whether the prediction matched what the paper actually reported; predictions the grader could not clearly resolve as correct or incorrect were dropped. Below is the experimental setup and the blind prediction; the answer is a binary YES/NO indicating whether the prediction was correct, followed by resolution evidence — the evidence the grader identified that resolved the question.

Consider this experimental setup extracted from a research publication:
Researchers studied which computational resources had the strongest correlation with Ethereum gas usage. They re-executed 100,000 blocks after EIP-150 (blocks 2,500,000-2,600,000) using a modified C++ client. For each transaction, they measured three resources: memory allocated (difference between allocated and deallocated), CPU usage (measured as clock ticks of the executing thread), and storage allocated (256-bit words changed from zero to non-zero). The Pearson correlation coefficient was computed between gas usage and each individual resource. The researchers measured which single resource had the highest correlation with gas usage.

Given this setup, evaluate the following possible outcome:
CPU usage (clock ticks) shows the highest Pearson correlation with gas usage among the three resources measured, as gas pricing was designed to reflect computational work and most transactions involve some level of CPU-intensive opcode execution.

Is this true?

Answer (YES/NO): NO